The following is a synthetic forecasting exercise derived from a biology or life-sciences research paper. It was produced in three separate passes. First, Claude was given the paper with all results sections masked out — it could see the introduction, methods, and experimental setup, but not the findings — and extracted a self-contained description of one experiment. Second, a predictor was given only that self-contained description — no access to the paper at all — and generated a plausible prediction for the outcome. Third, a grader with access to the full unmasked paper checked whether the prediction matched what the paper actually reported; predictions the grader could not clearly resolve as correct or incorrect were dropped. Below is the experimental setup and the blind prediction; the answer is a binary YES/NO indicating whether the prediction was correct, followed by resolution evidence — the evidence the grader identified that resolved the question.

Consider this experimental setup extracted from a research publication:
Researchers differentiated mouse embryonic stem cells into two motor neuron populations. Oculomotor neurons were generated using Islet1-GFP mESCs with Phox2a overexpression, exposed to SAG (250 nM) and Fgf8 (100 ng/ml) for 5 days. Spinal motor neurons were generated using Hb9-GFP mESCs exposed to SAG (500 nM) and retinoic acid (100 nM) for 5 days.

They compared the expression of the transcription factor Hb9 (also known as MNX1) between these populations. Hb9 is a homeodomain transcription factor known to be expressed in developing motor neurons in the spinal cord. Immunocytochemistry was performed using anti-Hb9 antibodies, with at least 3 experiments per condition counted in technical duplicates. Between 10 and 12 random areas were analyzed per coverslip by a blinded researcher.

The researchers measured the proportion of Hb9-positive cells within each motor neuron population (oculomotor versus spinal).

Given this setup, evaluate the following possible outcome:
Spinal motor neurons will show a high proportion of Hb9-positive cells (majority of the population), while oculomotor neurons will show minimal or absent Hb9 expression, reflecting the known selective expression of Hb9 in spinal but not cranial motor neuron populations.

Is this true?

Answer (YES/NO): YES